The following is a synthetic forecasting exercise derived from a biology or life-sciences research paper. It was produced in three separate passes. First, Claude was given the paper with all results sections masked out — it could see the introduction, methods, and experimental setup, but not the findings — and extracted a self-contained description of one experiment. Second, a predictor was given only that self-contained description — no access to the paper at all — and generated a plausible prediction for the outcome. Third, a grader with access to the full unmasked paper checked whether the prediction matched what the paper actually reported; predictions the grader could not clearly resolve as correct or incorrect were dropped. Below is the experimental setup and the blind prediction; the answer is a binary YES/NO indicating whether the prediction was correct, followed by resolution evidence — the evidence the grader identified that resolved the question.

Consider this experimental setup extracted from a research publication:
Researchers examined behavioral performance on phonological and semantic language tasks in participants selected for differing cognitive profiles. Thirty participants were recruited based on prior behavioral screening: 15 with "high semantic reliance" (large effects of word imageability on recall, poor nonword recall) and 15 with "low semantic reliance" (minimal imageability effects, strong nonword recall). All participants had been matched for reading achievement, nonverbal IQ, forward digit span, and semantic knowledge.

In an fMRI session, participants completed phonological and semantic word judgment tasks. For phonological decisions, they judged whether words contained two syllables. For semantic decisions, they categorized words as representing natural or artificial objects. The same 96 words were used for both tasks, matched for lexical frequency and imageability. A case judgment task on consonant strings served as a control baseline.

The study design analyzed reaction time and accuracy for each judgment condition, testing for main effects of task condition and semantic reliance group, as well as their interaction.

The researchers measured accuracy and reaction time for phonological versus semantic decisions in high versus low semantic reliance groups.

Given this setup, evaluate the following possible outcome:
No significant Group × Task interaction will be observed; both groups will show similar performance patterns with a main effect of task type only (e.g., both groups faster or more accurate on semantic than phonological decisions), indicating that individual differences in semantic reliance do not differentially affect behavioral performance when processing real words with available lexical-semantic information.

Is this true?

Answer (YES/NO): NO